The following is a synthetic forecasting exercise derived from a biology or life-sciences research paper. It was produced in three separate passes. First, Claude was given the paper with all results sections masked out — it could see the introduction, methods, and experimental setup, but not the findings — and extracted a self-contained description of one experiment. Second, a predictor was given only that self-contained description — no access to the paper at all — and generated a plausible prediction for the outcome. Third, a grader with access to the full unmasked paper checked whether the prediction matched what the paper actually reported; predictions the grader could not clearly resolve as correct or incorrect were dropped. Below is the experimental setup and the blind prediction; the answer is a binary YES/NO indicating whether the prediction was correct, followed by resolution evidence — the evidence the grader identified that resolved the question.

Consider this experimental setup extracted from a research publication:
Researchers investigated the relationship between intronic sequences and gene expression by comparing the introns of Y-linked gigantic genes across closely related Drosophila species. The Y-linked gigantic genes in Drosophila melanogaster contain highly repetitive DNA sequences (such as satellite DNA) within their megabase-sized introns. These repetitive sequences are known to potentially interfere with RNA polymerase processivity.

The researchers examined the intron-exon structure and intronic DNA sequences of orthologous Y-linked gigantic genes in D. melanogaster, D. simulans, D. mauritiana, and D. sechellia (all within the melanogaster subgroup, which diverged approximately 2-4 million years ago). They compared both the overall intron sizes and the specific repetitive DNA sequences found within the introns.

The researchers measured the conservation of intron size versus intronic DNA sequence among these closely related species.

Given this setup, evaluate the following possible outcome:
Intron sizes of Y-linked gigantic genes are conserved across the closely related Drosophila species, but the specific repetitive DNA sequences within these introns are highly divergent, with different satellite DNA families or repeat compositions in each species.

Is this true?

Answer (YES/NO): YES